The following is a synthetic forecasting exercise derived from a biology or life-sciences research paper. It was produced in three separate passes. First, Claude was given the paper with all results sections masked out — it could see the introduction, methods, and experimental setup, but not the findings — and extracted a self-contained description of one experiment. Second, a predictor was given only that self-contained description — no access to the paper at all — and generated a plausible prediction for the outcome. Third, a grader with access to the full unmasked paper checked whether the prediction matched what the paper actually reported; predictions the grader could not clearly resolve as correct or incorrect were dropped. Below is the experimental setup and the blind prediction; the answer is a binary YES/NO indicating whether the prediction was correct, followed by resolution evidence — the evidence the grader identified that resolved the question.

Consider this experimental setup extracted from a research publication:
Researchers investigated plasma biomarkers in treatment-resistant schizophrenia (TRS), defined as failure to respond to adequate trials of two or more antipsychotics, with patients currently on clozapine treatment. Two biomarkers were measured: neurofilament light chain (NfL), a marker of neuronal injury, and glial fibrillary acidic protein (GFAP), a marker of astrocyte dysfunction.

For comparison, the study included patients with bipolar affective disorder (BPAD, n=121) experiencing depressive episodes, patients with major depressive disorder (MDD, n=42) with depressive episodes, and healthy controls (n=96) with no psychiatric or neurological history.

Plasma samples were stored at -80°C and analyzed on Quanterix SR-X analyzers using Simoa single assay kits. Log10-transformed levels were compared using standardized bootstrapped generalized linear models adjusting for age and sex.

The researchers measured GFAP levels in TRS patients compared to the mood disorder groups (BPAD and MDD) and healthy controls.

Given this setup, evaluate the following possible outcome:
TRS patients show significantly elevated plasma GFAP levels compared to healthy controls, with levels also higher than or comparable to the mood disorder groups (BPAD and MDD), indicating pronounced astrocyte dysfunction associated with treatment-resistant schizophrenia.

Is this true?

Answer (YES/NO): NO